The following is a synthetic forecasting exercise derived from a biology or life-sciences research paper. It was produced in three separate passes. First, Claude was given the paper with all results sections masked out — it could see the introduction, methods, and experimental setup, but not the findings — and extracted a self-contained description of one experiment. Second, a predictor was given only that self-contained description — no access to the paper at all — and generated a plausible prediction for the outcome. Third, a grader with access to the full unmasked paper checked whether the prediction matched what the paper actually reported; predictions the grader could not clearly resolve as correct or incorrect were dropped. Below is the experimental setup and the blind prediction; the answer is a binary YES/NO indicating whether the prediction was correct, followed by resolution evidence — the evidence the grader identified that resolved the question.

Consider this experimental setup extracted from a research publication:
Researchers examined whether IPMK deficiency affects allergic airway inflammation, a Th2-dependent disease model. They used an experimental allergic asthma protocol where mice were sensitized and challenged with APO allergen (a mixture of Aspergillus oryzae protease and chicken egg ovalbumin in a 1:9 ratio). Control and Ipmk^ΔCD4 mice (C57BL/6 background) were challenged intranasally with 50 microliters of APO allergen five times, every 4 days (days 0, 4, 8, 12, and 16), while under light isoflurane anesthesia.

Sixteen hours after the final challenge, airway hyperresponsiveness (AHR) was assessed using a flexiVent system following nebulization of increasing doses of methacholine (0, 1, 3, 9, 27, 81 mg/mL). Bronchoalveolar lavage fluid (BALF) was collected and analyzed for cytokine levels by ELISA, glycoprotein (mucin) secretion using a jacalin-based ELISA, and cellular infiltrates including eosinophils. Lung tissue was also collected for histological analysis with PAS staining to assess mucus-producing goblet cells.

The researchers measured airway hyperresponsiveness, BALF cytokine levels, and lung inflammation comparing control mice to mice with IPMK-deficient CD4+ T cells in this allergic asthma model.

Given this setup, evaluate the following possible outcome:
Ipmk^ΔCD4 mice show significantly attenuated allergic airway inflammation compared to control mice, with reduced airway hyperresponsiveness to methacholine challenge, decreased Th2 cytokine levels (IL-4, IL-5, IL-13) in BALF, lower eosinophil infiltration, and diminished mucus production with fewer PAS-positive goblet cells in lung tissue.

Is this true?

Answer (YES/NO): NO